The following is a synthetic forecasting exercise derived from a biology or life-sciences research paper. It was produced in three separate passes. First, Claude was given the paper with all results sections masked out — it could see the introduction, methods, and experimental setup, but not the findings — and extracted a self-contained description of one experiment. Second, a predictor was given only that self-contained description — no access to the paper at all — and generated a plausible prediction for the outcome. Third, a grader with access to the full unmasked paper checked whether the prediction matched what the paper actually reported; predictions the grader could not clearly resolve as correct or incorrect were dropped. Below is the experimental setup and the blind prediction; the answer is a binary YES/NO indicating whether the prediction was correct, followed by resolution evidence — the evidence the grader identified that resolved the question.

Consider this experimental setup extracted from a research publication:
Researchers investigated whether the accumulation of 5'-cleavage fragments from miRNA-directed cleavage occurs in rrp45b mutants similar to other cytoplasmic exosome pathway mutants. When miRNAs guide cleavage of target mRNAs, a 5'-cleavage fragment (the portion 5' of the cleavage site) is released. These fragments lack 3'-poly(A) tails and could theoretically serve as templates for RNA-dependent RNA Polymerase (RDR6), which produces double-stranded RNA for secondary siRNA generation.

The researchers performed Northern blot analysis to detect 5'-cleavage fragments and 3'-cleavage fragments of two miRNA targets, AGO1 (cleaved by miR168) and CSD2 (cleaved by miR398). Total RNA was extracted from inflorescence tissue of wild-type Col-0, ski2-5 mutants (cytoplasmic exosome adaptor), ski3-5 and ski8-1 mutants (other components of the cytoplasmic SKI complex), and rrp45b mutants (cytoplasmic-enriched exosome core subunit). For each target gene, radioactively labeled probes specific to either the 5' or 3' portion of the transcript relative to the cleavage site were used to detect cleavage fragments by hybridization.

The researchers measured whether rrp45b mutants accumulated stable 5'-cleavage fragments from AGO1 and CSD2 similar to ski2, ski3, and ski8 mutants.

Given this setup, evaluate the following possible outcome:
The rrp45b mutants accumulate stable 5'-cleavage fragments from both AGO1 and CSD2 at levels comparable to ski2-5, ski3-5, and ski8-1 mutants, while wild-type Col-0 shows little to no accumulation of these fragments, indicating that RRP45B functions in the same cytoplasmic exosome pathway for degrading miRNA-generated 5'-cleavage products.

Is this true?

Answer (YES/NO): YES